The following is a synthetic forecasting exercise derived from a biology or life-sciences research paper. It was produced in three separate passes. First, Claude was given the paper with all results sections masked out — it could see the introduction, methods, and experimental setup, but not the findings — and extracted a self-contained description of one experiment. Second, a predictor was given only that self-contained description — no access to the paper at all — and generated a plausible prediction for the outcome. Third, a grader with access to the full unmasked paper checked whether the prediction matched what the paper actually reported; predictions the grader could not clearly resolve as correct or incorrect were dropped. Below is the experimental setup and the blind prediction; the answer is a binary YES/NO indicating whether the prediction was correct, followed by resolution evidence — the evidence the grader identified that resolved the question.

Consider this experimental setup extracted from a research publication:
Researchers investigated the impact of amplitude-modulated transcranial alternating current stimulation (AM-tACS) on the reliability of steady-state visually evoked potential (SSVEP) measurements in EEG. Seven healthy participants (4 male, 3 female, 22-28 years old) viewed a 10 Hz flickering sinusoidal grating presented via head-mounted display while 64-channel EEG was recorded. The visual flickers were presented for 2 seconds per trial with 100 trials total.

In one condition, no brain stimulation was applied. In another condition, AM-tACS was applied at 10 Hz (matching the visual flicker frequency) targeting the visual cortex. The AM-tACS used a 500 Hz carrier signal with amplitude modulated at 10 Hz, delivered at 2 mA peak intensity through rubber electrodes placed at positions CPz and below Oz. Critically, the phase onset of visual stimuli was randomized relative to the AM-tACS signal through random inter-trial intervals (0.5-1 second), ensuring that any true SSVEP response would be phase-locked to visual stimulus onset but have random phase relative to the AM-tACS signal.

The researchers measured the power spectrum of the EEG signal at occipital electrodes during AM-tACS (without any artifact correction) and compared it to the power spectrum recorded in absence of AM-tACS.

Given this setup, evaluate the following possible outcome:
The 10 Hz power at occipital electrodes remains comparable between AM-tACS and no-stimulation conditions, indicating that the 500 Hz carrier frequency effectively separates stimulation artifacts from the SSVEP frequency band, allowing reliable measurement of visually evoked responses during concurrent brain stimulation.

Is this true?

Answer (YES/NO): NO